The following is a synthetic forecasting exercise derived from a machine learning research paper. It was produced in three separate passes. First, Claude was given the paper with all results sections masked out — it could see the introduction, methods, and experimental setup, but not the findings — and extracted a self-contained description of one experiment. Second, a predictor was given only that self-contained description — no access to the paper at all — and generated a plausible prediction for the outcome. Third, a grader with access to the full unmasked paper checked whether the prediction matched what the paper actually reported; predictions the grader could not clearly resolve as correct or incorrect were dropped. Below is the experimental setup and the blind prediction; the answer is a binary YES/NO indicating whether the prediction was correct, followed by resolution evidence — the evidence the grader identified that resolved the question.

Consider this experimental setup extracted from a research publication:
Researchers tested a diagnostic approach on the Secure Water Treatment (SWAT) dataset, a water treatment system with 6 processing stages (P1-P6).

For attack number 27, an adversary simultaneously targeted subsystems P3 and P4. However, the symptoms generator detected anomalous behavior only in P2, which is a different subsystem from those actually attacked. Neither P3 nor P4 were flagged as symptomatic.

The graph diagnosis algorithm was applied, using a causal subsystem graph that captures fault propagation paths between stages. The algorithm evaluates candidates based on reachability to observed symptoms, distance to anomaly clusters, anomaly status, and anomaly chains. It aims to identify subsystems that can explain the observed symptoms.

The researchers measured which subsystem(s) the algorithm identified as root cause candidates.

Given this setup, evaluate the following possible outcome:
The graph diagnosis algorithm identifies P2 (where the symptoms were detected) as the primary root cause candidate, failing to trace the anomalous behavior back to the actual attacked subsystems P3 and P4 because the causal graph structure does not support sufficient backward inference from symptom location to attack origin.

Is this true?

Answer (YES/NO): YES